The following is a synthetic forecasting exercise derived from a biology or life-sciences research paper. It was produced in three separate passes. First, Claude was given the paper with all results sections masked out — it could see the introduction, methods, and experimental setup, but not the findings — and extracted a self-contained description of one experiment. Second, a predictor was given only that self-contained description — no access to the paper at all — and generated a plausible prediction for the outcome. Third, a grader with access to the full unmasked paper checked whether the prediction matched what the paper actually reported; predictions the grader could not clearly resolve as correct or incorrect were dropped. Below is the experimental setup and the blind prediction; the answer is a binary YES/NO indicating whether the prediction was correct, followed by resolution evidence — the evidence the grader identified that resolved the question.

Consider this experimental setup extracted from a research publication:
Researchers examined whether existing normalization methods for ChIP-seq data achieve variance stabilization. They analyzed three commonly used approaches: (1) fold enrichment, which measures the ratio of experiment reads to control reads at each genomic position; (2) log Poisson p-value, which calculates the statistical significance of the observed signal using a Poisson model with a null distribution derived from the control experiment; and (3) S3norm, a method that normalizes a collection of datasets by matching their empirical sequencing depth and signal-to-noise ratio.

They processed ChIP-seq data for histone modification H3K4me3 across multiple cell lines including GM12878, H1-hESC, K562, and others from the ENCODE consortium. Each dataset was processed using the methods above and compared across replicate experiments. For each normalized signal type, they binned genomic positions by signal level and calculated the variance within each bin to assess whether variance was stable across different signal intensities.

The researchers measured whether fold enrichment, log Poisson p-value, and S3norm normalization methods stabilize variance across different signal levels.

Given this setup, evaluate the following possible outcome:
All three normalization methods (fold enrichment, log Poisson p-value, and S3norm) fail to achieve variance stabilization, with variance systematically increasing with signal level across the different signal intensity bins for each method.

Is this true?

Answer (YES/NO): YES